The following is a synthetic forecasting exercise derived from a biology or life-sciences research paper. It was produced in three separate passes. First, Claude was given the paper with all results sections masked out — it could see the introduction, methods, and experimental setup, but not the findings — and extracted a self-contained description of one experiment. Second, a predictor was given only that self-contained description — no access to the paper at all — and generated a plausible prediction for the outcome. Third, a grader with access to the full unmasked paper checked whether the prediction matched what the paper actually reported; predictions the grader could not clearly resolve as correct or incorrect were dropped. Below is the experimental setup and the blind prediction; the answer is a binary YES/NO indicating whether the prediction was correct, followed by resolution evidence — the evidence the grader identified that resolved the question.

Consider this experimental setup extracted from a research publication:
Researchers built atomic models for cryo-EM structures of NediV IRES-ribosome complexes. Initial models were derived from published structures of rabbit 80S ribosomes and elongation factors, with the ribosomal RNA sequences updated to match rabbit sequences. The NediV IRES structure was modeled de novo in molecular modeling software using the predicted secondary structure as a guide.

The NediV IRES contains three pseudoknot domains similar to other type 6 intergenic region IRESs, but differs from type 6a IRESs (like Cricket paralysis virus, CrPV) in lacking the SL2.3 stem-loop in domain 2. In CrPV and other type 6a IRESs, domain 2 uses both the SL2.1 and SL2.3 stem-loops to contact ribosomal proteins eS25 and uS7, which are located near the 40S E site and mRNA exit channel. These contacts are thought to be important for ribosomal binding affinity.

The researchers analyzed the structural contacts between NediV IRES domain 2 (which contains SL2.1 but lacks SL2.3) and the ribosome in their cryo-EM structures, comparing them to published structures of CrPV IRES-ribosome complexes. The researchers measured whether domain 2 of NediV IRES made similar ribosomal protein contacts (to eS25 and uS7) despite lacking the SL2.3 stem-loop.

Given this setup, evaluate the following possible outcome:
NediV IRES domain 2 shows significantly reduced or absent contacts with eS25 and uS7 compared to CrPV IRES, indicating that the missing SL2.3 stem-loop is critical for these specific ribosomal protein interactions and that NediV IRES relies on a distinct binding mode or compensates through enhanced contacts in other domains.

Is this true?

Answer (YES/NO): YES